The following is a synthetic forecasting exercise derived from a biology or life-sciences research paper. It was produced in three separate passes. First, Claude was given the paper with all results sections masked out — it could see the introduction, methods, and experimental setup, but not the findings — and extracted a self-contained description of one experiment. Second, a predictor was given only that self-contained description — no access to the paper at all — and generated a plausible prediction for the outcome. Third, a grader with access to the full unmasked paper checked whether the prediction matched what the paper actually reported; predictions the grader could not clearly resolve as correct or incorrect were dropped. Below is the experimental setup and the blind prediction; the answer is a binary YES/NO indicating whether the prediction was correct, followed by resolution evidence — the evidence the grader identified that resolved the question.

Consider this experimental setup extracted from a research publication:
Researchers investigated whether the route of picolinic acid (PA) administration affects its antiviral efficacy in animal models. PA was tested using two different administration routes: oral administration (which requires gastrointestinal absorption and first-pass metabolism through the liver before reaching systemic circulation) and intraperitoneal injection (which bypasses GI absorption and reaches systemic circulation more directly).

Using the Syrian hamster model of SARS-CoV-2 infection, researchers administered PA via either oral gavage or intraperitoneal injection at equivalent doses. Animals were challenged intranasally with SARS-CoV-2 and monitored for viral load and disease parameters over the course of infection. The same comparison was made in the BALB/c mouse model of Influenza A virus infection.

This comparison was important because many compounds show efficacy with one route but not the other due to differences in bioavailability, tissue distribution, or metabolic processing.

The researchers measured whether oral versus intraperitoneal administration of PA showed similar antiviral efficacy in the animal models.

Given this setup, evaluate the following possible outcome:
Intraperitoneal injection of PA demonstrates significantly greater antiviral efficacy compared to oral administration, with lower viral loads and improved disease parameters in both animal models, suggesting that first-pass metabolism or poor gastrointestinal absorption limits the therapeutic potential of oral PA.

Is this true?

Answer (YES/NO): NO